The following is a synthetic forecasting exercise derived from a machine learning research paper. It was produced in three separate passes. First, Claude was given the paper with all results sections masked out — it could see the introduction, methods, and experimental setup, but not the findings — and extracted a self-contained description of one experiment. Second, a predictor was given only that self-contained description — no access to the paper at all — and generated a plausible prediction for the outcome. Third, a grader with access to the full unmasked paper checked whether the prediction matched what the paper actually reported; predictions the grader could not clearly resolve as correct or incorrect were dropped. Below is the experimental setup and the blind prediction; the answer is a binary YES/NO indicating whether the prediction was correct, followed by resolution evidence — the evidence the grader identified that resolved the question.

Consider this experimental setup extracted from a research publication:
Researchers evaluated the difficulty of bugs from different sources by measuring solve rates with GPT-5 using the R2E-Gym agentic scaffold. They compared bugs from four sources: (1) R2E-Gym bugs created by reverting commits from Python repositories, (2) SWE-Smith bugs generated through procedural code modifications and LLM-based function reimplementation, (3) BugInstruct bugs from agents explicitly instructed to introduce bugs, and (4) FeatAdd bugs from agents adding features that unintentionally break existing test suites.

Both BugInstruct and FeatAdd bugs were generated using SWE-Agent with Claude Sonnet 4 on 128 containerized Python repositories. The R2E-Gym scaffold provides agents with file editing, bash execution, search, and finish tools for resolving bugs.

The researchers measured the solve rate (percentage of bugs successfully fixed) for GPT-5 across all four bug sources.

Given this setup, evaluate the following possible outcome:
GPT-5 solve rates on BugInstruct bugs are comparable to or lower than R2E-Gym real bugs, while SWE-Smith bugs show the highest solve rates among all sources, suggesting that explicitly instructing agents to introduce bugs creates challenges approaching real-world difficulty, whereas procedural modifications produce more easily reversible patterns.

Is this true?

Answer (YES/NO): YES